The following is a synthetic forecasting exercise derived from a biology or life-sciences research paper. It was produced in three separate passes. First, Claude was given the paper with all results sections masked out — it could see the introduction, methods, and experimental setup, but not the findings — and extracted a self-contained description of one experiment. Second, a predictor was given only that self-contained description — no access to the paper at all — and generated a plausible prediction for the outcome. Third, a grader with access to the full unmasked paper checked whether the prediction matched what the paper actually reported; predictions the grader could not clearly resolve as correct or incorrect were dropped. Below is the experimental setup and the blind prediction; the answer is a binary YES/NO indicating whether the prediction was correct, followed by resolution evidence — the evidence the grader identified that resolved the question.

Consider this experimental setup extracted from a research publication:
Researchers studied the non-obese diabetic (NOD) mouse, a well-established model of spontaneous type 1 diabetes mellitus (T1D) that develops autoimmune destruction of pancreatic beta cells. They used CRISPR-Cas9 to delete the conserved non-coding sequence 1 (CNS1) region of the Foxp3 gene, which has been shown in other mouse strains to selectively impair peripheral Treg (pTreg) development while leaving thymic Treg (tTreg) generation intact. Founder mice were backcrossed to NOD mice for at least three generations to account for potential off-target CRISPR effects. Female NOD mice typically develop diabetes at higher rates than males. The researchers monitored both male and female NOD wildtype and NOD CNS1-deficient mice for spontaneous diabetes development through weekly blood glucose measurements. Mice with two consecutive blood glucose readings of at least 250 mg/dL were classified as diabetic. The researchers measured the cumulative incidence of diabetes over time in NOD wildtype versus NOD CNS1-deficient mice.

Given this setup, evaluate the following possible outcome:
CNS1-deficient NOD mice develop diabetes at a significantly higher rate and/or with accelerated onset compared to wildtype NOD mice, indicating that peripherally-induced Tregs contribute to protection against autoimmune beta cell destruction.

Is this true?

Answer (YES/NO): NO